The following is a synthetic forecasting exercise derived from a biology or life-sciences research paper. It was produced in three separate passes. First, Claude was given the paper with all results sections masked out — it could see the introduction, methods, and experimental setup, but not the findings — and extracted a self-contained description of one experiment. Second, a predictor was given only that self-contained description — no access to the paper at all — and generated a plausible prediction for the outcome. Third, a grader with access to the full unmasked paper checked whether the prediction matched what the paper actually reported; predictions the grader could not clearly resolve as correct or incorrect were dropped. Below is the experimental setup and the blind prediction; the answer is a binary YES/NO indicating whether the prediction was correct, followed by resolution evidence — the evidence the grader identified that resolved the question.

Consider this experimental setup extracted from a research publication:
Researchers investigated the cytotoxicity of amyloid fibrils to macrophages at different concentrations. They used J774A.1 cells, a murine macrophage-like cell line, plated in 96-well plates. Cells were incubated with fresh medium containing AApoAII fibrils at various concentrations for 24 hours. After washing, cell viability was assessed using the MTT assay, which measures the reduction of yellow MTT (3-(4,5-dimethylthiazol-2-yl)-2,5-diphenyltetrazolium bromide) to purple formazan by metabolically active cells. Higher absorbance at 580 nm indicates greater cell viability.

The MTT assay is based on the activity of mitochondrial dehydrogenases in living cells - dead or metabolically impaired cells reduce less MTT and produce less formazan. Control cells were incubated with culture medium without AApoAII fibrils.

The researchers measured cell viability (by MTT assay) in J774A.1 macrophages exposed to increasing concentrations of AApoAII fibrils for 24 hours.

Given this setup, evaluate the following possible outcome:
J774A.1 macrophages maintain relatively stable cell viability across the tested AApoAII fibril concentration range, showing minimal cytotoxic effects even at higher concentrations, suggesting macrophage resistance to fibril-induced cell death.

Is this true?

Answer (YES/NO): NO